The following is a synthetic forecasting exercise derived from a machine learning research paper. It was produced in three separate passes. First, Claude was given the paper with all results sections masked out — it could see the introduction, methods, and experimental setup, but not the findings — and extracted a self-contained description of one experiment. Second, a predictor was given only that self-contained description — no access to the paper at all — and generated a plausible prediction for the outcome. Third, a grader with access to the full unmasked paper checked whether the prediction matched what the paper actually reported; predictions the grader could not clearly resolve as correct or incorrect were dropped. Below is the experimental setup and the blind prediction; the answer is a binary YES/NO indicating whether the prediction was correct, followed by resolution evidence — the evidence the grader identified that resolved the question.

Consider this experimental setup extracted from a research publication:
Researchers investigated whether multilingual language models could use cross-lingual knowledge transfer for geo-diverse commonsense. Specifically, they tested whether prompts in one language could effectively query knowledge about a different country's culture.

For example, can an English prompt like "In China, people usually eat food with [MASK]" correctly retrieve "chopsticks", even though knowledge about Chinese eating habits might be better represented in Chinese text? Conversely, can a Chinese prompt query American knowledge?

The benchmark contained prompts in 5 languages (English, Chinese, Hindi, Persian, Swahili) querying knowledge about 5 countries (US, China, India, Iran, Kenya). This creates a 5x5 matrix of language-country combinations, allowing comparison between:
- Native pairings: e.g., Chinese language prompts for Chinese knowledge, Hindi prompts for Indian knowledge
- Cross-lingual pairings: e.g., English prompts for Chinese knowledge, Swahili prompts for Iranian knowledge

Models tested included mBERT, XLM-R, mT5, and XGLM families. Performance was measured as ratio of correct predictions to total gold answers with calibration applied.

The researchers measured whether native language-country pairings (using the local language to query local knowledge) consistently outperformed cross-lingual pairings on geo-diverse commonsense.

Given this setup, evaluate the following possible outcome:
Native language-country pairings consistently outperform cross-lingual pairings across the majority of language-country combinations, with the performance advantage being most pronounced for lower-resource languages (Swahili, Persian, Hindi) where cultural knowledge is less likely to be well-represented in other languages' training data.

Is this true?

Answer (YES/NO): NO